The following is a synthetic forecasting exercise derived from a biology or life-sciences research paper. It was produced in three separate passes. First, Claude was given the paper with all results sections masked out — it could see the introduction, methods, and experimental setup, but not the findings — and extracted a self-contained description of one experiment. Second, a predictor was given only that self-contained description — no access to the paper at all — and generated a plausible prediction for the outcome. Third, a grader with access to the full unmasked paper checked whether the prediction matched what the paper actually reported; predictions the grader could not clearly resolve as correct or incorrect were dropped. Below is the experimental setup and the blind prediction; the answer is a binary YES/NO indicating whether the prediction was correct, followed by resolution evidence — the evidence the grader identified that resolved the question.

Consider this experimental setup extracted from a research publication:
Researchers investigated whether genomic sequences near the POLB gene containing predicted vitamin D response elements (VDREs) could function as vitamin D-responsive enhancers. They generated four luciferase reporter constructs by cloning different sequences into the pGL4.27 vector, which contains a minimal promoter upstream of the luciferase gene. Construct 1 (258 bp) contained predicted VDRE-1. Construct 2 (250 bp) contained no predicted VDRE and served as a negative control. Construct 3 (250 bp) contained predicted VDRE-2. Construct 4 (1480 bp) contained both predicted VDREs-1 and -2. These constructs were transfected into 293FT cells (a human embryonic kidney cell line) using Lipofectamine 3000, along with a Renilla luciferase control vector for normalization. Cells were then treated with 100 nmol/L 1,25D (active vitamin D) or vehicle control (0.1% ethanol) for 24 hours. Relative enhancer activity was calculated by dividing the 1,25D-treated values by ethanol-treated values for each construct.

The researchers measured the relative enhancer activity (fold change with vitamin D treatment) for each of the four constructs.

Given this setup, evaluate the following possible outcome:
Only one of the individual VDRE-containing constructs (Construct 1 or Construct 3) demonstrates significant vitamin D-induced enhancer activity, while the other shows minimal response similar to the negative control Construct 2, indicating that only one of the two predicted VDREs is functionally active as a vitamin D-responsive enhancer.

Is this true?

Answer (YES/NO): NO